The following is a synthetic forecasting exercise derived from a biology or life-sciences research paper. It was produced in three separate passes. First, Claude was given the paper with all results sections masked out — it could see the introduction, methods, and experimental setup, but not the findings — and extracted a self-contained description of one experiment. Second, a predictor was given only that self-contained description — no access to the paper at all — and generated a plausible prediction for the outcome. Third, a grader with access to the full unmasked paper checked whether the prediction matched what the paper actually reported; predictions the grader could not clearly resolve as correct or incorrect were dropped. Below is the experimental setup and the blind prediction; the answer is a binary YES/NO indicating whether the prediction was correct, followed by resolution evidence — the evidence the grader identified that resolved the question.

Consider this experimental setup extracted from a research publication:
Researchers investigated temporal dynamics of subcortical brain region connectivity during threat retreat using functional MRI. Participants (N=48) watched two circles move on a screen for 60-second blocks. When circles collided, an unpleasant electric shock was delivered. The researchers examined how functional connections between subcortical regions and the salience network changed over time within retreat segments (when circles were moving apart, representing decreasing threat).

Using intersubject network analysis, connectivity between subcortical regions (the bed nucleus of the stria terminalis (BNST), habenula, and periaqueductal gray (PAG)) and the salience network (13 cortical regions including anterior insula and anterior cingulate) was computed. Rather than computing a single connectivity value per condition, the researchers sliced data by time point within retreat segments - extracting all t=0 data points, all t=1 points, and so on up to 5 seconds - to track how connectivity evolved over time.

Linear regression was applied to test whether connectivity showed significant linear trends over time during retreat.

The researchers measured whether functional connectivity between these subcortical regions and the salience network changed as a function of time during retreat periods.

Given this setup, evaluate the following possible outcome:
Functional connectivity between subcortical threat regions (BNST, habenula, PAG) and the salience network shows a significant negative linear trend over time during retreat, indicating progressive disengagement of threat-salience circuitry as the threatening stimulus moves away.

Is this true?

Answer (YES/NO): YES